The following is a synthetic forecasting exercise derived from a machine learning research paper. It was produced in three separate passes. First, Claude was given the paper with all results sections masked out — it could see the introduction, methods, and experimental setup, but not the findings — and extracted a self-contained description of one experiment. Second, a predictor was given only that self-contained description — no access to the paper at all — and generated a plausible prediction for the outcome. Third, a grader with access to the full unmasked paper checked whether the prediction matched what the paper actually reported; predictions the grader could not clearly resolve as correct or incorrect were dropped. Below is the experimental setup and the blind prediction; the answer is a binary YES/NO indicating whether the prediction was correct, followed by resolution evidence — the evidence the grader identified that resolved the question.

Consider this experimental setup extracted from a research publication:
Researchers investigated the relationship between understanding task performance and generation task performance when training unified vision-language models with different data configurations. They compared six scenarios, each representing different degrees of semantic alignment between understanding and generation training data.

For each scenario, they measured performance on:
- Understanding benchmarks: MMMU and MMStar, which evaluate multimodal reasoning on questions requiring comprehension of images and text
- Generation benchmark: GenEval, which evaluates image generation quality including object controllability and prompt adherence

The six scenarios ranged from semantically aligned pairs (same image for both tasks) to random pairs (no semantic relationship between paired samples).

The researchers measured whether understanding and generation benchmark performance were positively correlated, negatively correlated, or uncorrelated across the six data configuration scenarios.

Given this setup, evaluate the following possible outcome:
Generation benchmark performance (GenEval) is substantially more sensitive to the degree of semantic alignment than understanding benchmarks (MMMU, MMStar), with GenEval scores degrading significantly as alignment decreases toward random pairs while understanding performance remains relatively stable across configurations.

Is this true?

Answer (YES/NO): NO